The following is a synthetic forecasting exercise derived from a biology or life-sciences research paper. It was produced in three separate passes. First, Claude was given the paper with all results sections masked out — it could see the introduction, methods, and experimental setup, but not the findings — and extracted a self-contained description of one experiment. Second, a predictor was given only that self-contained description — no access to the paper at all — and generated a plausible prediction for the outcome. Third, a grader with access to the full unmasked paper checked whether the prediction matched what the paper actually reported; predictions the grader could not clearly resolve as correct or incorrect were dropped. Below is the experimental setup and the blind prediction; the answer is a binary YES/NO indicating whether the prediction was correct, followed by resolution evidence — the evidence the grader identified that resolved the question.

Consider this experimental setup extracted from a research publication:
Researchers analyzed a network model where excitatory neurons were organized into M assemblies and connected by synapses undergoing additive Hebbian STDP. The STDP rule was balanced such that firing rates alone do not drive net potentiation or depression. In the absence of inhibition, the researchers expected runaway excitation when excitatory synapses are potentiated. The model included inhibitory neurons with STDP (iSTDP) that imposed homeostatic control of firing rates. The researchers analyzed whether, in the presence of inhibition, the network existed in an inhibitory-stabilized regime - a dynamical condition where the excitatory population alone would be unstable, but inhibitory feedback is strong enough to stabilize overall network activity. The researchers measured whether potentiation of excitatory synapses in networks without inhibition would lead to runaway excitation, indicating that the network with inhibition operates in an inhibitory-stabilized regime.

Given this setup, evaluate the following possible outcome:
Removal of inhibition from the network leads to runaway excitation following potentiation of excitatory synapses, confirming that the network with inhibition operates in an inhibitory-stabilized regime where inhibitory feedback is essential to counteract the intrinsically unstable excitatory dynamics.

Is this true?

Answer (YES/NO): YES